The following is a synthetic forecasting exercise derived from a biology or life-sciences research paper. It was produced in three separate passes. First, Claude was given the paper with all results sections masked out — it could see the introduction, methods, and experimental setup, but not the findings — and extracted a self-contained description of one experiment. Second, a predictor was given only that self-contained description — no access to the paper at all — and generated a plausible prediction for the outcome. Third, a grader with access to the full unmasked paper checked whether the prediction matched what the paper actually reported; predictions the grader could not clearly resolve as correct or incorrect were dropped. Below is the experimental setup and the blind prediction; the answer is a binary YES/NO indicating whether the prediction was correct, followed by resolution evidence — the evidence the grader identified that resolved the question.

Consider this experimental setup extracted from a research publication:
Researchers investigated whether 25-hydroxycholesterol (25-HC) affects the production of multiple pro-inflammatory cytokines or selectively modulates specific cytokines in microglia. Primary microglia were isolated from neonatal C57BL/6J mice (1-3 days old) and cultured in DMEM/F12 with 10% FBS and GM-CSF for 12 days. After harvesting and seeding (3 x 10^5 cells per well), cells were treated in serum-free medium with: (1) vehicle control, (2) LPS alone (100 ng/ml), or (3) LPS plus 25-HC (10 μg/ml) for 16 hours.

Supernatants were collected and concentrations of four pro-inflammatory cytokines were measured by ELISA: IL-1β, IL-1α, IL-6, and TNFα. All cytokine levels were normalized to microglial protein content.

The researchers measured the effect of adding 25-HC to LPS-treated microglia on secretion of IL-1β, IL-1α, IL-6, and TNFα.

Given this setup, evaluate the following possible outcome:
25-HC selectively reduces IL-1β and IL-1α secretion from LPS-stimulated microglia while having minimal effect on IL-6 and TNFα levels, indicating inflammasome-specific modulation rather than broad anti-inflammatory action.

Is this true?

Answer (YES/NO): NO